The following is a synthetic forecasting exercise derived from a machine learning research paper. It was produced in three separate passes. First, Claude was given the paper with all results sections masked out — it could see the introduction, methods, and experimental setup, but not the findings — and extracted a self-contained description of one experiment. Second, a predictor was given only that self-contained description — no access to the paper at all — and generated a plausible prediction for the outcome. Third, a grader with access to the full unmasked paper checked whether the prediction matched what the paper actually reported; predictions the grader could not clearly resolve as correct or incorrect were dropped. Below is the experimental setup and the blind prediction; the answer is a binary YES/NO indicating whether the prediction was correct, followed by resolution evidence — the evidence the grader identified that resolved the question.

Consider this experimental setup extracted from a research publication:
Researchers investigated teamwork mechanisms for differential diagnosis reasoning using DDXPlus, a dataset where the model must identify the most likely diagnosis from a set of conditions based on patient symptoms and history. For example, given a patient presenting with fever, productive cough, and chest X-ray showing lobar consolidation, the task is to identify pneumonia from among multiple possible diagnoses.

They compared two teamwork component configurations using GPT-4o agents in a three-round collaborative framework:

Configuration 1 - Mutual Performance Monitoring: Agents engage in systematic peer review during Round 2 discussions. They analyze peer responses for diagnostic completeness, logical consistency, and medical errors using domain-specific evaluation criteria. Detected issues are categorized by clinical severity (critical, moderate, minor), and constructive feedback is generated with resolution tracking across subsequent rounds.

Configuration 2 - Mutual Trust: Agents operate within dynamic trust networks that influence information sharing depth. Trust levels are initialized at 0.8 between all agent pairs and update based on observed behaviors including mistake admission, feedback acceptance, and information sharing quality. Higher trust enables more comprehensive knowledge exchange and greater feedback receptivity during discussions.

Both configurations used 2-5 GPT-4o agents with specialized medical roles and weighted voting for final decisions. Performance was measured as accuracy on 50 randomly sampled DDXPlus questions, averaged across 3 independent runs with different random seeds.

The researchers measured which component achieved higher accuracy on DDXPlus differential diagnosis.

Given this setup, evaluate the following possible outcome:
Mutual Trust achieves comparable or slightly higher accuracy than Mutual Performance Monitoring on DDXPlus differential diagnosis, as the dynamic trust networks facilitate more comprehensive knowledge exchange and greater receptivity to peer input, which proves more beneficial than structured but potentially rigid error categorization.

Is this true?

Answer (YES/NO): YES